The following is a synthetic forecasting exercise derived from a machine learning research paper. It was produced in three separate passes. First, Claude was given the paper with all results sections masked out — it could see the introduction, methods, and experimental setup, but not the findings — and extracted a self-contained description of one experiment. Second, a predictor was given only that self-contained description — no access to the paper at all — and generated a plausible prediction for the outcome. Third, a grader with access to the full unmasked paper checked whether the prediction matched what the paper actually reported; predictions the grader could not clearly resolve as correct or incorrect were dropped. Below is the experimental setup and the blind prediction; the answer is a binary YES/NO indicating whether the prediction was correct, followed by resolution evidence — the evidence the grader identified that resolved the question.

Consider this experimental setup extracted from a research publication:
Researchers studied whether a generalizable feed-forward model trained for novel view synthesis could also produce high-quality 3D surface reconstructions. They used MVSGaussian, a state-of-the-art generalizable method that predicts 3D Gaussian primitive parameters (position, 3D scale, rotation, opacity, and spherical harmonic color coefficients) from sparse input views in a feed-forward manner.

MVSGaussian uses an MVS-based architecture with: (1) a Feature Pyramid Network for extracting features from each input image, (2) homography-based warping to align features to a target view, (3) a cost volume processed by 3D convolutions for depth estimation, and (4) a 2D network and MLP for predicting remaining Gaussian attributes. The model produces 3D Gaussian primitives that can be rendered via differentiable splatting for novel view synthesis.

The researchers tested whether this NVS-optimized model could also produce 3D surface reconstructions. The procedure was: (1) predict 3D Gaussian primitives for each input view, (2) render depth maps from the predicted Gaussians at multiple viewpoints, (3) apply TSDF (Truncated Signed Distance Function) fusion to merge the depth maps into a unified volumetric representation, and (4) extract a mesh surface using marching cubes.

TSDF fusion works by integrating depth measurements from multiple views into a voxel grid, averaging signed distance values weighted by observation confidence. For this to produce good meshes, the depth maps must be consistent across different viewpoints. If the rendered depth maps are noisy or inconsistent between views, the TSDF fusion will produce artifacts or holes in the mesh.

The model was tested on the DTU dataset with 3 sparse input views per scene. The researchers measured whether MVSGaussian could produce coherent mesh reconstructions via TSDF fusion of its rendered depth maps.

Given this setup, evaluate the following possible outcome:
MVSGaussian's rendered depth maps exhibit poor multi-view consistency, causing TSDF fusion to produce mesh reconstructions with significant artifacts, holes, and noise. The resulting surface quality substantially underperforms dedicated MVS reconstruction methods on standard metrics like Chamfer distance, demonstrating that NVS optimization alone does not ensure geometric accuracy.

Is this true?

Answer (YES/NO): NO